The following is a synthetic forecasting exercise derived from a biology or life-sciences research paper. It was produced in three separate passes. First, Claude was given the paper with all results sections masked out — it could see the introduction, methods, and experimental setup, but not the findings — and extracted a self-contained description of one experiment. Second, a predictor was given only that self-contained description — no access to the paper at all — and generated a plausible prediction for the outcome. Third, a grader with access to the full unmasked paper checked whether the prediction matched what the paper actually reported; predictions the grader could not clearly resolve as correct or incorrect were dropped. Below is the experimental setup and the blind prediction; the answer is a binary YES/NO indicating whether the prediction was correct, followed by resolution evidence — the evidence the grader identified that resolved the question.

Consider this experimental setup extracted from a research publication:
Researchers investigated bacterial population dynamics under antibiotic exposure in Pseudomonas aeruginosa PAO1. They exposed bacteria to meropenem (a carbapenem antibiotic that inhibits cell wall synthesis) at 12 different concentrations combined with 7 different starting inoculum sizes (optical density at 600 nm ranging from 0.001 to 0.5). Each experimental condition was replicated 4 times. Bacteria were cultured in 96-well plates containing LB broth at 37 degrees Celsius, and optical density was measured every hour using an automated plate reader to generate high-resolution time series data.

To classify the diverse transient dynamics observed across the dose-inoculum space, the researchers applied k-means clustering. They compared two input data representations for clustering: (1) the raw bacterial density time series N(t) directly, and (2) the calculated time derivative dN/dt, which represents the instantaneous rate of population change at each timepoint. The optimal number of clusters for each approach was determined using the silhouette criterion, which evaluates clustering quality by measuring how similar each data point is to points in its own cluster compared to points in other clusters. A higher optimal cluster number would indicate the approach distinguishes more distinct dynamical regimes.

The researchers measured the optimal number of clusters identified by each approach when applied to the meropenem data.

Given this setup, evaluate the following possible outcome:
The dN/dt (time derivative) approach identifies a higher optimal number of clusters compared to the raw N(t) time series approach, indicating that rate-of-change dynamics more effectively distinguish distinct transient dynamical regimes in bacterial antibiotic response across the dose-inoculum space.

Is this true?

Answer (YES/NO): YES